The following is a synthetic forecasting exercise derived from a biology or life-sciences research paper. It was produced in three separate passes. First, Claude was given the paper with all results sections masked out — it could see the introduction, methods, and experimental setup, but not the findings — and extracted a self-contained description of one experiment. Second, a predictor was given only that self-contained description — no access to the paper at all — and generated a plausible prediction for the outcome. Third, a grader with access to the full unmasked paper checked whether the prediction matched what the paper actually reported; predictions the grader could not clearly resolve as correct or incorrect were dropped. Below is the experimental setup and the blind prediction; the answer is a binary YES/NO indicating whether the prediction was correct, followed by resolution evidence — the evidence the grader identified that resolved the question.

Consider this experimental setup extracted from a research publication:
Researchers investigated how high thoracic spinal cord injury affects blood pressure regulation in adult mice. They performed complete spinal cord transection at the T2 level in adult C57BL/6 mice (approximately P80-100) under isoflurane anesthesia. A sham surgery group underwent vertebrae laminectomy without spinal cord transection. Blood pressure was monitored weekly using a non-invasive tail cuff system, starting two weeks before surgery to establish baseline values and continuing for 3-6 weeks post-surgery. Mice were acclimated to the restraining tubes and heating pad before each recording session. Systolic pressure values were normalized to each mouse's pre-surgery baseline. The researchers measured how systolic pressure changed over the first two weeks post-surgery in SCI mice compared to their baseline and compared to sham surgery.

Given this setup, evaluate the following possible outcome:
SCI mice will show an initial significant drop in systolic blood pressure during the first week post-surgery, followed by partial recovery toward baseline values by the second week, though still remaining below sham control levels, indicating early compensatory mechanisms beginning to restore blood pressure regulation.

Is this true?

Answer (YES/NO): NO